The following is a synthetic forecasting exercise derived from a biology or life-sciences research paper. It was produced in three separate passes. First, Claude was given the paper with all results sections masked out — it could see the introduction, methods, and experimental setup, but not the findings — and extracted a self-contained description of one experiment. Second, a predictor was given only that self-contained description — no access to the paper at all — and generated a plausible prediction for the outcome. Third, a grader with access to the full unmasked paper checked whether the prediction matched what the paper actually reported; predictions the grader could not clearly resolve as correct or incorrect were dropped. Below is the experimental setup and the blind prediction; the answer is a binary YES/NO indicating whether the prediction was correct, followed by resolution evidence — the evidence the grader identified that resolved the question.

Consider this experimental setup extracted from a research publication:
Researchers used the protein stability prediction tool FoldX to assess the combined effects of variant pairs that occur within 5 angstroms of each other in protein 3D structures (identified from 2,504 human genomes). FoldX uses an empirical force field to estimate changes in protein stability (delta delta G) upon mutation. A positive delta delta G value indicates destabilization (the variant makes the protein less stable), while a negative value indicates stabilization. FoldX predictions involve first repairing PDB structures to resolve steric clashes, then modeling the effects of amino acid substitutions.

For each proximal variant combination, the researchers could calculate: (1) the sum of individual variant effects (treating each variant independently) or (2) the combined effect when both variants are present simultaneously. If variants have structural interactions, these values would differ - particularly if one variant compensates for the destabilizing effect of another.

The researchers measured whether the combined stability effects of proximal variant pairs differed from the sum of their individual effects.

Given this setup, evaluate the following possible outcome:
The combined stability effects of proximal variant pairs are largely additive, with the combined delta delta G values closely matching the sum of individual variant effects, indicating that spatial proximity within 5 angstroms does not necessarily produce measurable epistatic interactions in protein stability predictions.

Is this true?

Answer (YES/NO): NO